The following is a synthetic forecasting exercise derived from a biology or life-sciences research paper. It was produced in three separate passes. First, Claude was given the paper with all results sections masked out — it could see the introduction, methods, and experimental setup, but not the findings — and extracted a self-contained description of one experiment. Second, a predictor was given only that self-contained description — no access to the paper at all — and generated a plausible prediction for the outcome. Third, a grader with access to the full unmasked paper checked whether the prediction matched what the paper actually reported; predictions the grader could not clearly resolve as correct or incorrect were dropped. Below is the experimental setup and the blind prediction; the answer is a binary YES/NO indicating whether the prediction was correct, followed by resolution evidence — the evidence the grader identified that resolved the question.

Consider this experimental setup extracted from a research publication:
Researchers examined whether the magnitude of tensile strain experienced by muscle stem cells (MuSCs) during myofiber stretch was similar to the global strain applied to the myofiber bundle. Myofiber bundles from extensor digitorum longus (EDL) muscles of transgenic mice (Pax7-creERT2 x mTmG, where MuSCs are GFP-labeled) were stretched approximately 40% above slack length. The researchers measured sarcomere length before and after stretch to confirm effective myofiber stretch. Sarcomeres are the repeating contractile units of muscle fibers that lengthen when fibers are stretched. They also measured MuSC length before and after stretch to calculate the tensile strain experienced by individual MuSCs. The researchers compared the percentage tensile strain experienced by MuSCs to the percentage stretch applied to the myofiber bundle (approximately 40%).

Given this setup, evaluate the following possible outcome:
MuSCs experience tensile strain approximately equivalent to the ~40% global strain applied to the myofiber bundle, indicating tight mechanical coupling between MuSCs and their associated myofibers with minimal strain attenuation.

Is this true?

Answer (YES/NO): YES